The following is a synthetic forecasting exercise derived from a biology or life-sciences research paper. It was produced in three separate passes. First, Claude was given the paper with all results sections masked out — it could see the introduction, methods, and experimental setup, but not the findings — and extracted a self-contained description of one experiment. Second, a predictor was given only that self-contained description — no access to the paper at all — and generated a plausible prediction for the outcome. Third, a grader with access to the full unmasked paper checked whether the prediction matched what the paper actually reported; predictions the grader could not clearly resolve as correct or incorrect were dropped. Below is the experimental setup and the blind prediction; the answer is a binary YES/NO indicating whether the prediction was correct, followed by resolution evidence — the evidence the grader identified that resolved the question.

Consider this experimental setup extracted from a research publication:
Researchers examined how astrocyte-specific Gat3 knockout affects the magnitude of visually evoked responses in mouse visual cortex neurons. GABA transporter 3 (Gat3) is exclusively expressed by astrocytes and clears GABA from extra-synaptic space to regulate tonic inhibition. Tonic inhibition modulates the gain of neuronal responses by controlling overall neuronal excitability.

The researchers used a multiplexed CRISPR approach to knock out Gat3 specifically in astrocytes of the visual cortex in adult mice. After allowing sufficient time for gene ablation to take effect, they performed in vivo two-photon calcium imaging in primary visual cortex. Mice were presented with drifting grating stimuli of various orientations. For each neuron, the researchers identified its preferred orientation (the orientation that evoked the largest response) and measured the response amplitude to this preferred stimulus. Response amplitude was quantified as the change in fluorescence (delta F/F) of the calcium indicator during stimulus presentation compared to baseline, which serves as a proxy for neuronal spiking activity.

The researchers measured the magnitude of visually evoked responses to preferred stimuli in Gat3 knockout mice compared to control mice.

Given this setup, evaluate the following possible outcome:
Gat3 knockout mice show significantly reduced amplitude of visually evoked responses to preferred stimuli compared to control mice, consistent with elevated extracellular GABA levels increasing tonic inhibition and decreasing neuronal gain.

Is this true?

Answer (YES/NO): YES